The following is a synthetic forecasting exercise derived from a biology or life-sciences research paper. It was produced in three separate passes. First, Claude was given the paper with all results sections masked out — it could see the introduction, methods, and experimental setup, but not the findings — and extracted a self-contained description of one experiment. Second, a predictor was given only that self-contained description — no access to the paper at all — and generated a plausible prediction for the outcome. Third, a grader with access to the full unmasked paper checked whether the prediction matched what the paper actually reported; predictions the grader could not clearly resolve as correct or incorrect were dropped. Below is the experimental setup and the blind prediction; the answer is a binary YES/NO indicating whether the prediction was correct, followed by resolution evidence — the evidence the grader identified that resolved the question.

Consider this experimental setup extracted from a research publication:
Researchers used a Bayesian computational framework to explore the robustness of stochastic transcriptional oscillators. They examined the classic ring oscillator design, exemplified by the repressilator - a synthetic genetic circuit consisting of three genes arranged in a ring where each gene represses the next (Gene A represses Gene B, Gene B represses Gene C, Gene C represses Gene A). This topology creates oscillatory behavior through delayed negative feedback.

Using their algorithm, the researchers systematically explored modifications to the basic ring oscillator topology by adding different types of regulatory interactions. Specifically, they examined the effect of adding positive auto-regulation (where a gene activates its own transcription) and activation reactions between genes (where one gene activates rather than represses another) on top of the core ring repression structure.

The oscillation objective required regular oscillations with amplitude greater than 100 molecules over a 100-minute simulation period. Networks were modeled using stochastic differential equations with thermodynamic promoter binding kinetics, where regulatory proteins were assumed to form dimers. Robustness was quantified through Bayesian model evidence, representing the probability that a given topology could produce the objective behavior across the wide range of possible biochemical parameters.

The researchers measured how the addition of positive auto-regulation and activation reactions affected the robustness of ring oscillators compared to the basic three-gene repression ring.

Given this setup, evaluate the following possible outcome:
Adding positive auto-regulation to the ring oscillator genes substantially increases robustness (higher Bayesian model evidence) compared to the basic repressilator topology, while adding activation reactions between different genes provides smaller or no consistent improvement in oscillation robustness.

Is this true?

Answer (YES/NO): NO